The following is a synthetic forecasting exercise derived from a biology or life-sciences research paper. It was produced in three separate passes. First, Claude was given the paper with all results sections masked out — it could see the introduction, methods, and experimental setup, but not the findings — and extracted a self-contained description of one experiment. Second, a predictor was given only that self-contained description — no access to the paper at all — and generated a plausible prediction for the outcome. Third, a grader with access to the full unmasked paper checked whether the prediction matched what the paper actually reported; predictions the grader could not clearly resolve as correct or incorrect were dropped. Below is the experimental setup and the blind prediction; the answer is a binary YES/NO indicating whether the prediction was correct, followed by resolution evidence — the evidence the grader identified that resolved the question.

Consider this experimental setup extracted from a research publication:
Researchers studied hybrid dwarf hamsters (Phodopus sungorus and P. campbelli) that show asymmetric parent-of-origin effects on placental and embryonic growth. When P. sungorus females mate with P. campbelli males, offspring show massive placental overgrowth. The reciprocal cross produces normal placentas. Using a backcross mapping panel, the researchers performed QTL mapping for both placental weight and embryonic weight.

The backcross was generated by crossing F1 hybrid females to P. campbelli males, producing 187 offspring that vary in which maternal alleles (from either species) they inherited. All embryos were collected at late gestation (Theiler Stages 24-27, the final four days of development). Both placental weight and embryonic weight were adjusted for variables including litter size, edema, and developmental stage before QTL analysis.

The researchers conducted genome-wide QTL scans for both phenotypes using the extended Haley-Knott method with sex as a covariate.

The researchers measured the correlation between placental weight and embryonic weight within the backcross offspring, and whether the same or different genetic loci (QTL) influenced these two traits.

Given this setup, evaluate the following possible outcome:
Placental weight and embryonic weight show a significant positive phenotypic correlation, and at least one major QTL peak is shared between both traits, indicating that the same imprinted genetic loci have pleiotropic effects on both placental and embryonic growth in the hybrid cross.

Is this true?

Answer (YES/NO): NO